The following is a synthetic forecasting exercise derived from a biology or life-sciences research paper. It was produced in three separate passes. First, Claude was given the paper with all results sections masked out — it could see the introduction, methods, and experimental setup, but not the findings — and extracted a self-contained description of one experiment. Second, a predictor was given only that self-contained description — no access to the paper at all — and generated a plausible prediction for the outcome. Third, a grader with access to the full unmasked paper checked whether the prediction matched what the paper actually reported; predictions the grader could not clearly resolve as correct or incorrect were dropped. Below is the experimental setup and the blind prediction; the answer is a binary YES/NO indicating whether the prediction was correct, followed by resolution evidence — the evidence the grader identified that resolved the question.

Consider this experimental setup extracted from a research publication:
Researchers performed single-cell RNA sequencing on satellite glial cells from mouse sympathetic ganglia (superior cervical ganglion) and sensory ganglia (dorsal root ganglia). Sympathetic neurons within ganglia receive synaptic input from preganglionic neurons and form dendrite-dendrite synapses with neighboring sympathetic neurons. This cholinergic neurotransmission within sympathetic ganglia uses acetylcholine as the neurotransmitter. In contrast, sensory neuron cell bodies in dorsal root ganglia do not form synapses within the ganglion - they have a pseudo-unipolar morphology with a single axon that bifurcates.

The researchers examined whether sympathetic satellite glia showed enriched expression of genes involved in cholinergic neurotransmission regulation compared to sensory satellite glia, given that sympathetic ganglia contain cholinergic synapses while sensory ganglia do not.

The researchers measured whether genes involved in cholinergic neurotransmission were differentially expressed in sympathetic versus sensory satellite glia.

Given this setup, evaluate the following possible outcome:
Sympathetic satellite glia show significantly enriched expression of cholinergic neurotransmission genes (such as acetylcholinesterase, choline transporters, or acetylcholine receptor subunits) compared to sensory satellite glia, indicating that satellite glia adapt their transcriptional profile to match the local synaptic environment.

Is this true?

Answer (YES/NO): NO